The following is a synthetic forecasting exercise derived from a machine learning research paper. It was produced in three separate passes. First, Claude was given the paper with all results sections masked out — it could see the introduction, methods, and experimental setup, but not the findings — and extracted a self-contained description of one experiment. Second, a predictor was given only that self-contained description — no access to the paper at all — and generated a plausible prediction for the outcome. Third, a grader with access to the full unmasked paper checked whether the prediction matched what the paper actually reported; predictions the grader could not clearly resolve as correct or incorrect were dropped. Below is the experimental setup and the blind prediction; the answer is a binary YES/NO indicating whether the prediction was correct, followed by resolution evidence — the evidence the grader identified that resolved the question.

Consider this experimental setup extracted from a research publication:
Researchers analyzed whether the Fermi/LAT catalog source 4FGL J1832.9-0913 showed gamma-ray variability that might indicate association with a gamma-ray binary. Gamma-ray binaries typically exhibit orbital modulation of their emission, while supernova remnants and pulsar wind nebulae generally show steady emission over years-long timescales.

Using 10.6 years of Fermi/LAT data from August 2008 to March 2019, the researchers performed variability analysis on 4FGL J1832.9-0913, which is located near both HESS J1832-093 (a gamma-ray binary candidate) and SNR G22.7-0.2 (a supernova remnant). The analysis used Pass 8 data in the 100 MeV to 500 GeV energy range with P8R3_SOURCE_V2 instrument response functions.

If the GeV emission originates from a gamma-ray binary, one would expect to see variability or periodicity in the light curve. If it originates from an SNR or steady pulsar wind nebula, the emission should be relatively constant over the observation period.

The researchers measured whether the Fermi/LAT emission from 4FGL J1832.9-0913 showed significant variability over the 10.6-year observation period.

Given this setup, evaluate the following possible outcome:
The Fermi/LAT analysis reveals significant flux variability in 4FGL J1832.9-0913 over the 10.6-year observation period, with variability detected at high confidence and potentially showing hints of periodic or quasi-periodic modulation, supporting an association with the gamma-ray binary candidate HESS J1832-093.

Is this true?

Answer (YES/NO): NO